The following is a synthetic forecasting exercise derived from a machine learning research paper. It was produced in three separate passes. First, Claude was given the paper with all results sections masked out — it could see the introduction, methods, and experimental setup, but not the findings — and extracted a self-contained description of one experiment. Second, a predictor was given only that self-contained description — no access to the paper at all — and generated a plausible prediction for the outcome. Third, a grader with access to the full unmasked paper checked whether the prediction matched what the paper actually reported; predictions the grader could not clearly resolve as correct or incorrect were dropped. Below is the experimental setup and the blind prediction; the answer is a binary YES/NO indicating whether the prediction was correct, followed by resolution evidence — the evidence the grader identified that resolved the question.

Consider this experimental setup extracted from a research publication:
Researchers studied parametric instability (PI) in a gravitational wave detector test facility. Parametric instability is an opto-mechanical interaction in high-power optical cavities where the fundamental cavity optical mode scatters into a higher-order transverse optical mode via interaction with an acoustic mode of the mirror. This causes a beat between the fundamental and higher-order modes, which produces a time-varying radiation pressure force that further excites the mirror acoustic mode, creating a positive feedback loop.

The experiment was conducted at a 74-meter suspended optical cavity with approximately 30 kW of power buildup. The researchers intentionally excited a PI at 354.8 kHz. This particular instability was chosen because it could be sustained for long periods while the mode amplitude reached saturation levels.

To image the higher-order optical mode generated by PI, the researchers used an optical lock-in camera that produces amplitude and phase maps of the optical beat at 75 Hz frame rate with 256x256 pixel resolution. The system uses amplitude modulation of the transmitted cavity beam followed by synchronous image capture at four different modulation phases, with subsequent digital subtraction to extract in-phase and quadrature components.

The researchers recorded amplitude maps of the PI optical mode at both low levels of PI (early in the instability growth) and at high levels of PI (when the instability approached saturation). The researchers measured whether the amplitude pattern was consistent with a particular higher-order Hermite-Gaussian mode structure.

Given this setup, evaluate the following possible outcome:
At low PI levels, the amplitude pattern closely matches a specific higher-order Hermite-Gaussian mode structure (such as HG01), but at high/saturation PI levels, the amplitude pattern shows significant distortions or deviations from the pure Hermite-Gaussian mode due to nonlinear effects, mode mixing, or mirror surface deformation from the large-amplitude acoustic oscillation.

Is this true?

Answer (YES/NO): NO